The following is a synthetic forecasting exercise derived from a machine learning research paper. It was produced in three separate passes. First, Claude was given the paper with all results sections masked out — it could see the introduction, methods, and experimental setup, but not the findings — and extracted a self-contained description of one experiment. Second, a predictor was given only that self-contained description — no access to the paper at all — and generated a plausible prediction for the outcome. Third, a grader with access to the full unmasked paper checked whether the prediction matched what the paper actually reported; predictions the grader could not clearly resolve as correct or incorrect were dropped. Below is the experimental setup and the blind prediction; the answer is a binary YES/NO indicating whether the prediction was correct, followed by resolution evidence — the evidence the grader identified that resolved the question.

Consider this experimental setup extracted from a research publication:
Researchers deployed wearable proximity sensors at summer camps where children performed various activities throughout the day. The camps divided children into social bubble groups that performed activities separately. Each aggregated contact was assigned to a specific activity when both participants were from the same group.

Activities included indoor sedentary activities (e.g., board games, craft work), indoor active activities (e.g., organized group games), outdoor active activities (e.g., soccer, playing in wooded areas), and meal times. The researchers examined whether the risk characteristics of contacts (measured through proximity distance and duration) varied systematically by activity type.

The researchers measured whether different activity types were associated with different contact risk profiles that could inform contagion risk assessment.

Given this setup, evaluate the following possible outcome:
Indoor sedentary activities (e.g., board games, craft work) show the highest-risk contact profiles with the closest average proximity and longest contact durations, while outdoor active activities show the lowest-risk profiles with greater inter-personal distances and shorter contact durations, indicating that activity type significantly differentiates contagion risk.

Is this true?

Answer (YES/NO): NO